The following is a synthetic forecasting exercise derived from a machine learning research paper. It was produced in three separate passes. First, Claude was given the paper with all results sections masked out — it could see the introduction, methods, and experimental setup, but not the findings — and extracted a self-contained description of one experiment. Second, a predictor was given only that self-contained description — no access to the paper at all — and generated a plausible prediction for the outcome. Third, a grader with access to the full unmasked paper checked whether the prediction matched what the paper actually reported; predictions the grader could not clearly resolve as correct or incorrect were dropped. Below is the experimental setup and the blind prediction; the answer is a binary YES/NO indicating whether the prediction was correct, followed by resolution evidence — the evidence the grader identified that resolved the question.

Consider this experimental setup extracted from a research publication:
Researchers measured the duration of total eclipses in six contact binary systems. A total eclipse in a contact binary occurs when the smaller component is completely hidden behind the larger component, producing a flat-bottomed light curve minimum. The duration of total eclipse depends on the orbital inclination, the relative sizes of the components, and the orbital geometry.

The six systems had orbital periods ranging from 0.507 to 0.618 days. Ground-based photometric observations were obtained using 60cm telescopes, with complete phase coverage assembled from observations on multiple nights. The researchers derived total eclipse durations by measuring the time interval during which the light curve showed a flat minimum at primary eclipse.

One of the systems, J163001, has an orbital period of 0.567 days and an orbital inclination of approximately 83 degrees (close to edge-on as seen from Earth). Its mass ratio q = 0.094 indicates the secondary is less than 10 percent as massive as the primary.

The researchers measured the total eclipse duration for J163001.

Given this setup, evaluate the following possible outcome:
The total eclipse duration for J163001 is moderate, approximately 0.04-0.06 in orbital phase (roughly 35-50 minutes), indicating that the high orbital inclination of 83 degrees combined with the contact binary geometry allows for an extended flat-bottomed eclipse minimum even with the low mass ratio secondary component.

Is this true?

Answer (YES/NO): NO